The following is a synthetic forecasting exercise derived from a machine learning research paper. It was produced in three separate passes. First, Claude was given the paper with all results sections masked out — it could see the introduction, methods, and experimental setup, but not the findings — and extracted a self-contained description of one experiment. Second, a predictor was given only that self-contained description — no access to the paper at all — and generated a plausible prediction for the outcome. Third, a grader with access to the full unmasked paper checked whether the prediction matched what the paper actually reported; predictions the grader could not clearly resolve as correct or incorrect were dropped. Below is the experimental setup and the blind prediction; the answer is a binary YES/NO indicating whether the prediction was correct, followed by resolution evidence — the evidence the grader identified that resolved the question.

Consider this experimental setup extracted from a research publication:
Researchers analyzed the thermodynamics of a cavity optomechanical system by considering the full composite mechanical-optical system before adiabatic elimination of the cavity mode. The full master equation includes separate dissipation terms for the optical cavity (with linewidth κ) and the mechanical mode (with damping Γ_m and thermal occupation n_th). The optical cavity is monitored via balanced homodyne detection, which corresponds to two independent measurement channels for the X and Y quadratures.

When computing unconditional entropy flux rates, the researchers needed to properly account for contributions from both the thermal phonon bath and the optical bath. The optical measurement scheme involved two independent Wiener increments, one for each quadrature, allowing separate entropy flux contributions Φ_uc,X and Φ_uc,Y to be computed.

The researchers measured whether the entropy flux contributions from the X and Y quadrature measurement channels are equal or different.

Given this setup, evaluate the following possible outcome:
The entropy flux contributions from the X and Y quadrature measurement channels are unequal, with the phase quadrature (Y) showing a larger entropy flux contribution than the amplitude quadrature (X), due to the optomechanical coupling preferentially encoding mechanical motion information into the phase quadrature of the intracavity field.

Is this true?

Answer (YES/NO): NO